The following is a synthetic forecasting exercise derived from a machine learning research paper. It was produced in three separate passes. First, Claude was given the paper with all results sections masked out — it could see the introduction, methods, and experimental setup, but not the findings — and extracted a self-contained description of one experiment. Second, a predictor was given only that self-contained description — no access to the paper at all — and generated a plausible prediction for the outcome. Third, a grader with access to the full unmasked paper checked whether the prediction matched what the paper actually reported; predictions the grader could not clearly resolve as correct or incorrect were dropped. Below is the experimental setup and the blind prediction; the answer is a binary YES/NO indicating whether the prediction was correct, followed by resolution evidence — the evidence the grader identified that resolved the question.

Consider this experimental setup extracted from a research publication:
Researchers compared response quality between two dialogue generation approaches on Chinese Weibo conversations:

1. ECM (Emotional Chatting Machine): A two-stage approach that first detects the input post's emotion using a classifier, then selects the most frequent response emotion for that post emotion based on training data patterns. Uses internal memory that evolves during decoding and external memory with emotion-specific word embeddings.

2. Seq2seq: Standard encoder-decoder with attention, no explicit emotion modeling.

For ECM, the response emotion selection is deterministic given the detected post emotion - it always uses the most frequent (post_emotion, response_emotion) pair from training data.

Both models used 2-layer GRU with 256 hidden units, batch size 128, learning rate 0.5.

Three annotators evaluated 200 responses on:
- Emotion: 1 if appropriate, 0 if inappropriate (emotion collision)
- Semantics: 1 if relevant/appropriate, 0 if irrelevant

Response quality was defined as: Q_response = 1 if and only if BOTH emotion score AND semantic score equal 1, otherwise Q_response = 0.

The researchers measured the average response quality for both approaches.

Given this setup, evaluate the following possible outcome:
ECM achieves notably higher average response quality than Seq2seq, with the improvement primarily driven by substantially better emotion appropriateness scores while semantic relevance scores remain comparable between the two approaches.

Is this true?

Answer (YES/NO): NO